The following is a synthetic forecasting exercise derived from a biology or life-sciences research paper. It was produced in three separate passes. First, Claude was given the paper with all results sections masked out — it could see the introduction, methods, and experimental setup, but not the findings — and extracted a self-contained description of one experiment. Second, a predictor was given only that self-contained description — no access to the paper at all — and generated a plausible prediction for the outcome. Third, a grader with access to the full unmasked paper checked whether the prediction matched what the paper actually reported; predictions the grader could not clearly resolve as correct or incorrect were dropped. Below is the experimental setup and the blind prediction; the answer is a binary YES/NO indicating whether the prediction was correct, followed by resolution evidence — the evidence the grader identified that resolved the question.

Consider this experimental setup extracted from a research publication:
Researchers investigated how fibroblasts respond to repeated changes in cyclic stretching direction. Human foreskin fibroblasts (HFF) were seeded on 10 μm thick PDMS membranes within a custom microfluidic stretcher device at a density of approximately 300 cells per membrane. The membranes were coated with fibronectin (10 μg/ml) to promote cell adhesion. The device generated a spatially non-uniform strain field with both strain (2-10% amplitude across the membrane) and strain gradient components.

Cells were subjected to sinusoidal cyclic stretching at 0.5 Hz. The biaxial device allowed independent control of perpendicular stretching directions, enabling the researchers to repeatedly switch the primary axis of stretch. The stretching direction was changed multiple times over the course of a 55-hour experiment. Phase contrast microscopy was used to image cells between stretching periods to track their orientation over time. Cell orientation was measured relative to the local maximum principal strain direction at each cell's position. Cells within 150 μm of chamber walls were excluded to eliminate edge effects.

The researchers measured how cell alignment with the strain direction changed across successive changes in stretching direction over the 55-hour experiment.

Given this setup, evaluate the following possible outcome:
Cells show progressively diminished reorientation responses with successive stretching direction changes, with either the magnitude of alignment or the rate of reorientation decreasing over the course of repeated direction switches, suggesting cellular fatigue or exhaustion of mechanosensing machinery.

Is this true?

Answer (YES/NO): NO